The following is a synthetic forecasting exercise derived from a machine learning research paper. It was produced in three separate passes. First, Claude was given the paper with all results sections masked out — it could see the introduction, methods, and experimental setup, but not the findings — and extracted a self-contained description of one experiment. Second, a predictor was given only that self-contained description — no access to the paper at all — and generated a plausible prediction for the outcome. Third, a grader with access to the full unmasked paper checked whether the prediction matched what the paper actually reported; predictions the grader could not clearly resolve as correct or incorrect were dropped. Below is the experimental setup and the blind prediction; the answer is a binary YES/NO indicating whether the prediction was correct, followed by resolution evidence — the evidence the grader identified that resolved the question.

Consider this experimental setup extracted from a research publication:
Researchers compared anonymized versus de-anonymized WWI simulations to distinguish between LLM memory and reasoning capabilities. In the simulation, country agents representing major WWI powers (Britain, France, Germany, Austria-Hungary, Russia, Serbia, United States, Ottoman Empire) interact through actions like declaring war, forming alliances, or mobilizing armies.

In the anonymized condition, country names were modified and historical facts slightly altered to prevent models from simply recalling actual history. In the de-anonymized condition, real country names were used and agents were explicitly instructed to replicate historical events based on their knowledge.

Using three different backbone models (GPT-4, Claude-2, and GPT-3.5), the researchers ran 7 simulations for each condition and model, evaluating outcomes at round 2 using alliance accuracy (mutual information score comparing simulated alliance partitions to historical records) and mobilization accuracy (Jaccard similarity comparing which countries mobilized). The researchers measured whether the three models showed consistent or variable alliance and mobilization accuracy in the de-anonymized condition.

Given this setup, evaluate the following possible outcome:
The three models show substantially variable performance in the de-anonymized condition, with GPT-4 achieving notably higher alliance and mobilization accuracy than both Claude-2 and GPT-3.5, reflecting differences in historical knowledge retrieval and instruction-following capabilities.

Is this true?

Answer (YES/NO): NO